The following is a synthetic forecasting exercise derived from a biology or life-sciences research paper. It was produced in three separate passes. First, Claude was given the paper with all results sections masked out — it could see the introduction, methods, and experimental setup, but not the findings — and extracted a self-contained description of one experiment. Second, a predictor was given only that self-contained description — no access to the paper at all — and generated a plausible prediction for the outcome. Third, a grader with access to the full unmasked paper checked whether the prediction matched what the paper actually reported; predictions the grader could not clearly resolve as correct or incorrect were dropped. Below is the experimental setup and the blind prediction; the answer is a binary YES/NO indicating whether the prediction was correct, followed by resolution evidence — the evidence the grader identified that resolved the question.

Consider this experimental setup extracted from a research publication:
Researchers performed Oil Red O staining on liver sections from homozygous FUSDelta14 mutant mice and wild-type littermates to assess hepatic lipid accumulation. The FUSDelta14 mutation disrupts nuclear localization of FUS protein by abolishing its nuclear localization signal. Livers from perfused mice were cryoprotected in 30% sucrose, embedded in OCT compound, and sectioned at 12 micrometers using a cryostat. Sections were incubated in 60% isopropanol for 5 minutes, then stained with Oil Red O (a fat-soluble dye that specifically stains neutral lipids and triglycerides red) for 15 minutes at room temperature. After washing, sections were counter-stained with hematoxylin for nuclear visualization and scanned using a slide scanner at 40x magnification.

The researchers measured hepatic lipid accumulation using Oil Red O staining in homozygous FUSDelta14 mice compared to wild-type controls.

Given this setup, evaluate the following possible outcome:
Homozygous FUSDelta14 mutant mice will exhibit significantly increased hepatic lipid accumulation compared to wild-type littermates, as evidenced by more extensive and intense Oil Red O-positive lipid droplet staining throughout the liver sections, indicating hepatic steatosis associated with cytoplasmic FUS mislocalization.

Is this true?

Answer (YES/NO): YES